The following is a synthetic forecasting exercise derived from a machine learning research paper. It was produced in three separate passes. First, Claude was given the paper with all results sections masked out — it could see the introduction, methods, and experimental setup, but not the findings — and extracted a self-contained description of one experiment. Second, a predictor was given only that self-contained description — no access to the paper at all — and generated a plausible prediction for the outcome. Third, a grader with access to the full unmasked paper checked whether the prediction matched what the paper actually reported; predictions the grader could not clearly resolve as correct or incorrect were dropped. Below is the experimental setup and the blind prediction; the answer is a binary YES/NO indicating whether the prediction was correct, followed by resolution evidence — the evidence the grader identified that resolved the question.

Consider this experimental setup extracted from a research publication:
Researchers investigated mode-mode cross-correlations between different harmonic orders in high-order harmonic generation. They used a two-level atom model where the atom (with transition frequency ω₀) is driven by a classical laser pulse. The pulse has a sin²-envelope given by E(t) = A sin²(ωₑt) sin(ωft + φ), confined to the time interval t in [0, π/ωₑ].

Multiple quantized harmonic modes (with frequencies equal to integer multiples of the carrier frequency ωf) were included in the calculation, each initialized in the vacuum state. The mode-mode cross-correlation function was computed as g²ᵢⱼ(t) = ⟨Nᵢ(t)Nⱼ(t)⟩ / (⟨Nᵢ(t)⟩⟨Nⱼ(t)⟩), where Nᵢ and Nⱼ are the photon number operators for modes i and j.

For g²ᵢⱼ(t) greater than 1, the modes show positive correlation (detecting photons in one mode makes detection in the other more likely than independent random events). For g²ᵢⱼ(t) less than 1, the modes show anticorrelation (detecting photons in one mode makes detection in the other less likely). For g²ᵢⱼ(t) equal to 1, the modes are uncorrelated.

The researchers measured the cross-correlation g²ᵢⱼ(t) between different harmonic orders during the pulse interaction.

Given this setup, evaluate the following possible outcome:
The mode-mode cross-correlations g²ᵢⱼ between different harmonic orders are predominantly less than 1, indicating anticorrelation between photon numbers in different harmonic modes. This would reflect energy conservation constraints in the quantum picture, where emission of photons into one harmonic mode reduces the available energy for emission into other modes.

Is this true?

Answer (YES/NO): NO